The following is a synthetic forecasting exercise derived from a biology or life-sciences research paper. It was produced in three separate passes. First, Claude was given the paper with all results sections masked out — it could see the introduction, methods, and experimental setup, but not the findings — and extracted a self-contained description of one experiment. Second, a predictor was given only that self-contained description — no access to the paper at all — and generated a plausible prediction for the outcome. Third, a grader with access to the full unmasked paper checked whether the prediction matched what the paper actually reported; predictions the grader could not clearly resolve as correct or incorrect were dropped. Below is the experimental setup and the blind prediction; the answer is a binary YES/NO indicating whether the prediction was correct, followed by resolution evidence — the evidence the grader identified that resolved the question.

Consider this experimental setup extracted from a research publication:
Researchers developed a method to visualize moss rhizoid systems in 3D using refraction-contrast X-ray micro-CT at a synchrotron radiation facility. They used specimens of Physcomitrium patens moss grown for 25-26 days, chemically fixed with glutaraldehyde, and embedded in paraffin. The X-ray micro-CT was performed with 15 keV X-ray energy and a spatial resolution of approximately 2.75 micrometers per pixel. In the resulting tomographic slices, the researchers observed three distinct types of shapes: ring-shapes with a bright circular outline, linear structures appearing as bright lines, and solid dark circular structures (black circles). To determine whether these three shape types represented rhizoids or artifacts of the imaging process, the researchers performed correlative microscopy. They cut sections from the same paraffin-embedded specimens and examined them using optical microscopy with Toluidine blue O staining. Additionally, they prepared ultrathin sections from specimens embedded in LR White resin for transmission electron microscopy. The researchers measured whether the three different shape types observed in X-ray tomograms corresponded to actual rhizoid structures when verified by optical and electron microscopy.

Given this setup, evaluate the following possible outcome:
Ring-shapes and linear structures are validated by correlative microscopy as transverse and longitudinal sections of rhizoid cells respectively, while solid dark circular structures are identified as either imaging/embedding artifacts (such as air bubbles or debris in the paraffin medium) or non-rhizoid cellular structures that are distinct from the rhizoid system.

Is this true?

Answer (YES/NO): NO